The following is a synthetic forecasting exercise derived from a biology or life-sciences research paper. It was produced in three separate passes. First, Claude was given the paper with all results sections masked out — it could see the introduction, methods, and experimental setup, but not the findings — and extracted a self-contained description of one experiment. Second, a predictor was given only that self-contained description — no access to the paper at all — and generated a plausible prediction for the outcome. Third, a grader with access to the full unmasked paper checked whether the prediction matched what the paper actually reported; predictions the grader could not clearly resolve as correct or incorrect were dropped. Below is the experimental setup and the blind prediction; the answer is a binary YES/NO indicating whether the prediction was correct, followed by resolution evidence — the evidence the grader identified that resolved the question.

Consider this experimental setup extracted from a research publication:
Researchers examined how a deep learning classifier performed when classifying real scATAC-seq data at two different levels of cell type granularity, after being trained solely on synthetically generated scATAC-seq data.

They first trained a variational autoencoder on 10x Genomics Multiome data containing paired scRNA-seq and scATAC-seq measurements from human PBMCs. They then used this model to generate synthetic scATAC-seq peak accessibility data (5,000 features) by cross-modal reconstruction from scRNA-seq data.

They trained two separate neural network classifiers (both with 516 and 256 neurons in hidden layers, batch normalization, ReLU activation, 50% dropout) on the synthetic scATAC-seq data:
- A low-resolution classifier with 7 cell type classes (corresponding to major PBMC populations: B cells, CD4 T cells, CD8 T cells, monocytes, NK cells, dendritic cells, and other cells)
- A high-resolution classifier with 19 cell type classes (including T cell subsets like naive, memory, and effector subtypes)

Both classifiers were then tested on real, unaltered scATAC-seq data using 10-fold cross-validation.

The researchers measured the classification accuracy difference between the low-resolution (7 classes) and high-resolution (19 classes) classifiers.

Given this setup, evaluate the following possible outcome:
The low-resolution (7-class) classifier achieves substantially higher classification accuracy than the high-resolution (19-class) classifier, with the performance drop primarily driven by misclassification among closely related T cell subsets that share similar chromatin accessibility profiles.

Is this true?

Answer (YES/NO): YES